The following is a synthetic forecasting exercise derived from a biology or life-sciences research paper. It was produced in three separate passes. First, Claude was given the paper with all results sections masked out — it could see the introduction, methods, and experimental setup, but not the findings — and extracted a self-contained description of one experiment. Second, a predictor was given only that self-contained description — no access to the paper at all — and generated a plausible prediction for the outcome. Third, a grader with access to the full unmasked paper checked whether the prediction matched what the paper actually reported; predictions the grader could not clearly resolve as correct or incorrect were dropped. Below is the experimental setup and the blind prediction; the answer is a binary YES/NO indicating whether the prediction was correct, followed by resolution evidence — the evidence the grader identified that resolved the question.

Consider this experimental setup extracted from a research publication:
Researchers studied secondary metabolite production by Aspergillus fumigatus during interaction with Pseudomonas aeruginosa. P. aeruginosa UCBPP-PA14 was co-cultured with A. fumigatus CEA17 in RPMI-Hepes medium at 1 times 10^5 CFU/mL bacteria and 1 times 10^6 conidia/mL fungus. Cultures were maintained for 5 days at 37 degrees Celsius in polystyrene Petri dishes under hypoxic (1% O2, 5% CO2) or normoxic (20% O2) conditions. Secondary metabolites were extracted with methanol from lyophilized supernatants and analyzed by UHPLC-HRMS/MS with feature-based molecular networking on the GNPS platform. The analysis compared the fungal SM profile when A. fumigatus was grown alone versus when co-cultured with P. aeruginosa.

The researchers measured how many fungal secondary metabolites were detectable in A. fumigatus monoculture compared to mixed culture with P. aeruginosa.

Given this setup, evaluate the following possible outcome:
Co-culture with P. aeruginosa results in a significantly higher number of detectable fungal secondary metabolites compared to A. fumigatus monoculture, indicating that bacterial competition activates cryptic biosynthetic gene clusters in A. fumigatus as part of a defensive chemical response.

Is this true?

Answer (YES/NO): NO